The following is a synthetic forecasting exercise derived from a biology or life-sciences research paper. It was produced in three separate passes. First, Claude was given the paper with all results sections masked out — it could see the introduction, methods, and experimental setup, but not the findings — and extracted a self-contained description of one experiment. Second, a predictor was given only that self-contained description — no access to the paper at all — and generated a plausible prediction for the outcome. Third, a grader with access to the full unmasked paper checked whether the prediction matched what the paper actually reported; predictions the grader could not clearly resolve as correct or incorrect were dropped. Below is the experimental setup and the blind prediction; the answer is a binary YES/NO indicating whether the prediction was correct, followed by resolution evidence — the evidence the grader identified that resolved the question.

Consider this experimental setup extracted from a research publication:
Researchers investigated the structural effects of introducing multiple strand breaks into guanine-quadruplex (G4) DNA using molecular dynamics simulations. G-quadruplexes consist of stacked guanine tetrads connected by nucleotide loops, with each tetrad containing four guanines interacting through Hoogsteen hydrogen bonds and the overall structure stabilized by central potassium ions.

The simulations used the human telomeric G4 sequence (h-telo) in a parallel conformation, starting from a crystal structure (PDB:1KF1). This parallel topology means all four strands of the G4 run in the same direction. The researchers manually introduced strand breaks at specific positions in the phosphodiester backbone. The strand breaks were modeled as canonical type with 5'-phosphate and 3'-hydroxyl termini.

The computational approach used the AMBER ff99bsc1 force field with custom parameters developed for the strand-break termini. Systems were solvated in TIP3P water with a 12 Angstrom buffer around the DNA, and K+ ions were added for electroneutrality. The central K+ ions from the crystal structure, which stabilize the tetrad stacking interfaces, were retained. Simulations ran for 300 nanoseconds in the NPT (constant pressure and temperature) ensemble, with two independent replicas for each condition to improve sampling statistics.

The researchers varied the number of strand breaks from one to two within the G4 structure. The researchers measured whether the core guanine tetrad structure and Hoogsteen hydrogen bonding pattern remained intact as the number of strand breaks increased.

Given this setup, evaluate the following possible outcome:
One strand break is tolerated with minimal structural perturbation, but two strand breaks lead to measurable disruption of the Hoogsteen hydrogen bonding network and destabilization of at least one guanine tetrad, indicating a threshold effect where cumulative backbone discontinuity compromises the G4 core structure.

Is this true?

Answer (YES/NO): NO